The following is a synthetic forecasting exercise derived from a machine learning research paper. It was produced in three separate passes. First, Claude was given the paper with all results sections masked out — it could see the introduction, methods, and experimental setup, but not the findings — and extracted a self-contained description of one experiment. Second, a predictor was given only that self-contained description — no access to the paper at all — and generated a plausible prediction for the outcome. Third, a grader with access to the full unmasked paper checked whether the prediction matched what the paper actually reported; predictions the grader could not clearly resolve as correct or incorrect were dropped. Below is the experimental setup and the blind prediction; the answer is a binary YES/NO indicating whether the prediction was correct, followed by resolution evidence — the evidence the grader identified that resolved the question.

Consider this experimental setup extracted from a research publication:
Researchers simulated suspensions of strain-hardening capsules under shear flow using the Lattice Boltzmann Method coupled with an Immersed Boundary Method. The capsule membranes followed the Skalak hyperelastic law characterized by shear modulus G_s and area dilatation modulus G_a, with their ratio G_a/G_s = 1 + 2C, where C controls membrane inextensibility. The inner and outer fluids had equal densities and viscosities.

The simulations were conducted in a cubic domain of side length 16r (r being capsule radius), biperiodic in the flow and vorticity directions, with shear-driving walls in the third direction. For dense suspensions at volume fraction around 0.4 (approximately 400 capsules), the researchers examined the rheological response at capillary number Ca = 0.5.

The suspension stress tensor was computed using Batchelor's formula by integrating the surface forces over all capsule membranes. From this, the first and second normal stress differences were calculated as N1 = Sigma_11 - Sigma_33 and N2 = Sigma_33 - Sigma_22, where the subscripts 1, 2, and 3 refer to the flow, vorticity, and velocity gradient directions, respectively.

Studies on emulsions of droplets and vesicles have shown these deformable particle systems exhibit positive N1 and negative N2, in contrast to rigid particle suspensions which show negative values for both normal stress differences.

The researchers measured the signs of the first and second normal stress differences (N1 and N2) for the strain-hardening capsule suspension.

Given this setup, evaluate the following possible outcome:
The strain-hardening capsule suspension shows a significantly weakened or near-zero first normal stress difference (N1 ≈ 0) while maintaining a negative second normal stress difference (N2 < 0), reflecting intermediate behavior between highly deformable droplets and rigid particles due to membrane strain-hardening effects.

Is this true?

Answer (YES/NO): NO